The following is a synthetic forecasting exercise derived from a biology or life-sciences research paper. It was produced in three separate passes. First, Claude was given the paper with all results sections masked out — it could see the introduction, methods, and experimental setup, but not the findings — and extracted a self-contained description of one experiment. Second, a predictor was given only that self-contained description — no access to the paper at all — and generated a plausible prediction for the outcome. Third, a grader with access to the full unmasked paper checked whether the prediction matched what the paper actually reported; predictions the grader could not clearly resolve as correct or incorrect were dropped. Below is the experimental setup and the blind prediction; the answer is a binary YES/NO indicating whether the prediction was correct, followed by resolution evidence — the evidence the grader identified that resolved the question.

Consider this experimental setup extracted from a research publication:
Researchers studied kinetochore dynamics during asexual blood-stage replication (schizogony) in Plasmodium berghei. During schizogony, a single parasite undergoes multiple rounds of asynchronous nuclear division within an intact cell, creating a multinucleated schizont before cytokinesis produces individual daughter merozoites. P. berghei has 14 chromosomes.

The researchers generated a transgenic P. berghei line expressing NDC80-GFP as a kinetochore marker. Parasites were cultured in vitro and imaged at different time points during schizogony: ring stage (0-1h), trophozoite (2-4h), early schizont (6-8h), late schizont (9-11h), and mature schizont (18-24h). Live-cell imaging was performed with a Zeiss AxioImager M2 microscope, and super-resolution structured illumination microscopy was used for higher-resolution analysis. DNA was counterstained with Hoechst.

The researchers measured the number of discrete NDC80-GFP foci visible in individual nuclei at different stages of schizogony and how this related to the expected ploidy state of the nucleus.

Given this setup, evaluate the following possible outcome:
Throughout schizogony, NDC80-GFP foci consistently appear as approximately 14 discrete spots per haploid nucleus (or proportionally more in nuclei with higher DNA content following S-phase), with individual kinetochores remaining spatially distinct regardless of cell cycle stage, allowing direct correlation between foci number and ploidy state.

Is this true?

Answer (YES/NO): NO